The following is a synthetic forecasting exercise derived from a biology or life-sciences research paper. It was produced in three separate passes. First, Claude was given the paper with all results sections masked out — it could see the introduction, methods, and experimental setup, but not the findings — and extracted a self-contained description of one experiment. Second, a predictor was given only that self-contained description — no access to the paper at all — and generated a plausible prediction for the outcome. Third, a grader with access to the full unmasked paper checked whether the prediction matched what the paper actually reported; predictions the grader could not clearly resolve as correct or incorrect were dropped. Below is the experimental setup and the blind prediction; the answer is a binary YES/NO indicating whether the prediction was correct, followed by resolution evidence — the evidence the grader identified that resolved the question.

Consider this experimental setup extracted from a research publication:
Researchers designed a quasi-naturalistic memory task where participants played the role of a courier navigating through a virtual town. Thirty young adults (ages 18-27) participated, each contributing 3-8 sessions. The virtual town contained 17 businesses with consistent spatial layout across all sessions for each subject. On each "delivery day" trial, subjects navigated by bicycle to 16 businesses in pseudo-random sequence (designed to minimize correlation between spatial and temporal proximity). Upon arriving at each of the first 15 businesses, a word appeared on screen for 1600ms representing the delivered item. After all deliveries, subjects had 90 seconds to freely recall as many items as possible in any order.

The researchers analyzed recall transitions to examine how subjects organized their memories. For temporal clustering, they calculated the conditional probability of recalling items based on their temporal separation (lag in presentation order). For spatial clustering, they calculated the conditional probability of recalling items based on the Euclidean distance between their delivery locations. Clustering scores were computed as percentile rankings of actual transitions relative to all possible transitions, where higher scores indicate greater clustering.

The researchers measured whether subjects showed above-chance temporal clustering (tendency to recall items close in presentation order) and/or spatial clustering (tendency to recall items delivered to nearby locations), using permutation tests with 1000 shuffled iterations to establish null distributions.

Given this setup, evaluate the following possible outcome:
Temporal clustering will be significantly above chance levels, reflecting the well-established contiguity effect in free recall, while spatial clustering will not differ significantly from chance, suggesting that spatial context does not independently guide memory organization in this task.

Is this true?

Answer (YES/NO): NO